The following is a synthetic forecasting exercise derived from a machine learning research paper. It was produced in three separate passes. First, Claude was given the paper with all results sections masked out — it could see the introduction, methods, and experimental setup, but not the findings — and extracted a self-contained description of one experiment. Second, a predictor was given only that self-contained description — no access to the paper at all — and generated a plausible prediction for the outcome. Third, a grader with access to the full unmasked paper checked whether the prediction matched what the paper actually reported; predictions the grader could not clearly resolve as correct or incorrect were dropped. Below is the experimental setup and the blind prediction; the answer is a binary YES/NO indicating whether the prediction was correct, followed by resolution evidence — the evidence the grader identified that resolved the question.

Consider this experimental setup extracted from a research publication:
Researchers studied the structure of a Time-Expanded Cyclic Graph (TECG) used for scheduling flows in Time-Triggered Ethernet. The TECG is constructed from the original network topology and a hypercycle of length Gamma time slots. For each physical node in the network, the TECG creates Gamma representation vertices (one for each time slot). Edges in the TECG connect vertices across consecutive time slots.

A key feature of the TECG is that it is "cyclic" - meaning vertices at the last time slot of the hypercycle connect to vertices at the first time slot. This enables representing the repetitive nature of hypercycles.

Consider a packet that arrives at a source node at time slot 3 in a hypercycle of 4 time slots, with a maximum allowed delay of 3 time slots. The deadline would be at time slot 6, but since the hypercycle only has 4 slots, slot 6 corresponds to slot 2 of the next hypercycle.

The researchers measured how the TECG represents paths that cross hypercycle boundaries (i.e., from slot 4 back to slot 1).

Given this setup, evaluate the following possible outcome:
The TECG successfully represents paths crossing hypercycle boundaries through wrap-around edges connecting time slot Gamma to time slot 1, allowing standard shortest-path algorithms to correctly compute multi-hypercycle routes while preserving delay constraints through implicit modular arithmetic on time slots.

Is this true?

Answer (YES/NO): YES